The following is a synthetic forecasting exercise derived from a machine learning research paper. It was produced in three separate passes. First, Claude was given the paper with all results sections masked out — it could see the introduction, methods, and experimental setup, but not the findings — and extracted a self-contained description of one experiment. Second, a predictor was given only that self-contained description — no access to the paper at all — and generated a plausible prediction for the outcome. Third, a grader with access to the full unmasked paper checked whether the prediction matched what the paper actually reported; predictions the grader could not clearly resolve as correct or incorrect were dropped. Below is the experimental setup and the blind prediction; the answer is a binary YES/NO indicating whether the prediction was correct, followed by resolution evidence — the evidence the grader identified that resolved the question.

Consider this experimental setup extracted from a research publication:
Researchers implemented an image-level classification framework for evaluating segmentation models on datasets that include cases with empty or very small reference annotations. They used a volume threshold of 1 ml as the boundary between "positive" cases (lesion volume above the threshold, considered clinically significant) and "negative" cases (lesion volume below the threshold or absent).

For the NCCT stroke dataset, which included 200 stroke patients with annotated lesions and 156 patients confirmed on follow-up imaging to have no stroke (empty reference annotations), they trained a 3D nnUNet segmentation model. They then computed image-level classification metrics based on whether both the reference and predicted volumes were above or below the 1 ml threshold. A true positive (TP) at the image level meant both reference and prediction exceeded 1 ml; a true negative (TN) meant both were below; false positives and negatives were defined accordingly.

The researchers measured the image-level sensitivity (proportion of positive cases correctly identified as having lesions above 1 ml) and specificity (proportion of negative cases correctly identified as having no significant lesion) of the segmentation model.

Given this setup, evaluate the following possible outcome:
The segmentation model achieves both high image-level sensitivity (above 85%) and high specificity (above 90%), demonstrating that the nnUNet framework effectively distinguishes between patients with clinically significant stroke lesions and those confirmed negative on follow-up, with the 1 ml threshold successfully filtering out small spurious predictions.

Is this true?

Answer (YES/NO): NO